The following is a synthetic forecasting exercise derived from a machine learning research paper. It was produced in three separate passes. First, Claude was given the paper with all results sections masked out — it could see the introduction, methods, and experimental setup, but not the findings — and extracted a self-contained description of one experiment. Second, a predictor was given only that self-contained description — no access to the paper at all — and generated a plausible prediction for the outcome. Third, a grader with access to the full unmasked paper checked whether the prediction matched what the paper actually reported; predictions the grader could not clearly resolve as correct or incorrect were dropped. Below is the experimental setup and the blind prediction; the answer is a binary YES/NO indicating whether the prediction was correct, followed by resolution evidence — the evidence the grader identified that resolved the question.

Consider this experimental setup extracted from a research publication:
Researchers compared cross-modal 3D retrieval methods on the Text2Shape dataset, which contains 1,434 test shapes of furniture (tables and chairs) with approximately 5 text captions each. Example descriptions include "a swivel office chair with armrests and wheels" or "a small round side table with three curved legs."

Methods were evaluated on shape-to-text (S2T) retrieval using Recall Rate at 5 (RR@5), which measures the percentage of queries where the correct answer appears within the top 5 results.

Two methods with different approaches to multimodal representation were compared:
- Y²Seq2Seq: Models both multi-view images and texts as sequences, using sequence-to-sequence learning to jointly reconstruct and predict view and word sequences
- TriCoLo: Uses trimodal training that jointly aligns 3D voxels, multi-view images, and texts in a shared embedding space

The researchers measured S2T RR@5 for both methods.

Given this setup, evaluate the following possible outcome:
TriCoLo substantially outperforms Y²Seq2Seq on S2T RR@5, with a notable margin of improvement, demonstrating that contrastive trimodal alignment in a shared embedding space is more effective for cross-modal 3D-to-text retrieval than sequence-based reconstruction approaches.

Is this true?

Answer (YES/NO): YES